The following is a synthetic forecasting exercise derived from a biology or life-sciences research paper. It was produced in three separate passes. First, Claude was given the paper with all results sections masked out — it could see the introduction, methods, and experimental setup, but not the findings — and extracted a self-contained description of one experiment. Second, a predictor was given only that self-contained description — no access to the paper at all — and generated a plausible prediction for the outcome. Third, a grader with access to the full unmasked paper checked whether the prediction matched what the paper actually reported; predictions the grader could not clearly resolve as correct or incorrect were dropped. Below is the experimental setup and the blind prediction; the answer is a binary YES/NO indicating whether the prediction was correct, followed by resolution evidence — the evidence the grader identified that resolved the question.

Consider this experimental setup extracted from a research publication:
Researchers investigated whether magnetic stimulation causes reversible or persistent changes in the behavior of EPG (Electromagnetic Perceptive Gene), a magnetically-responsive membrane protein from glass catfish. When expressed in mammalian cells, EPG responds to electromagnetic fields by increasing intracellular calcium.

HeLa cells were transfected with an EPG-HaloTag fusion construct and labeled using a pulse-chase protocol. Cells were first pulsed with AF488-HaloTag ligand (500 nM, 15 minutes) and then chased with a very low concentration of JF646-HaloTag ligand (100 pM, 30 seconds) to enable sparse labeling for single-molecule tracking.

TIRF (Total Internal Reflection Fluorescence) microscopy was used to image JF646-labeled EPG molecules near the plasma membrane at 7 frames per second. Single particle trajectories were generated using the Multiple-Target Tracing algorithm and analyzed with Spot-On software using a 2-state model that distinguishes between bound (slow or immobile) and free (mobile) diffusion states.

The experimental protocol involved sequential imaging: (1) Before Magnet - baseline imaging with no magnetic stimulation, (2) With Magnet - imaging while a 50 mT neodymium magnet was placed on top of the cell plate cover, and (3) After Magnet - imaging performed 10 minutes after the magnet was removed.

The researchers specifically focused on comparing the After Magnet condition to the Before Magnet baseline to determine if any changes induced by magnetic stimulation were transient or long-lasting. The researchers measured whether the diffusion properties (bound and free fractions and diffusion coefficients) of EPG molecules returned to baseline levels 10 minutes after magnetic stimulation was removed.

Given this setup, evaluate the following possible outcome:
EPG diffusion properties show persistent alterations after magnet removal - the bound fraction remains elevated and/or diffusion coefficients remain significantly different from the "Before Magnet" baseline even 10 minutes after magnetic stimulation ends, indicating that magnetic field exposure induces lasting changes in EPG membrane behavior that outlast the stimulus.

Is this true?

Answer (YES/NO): YES